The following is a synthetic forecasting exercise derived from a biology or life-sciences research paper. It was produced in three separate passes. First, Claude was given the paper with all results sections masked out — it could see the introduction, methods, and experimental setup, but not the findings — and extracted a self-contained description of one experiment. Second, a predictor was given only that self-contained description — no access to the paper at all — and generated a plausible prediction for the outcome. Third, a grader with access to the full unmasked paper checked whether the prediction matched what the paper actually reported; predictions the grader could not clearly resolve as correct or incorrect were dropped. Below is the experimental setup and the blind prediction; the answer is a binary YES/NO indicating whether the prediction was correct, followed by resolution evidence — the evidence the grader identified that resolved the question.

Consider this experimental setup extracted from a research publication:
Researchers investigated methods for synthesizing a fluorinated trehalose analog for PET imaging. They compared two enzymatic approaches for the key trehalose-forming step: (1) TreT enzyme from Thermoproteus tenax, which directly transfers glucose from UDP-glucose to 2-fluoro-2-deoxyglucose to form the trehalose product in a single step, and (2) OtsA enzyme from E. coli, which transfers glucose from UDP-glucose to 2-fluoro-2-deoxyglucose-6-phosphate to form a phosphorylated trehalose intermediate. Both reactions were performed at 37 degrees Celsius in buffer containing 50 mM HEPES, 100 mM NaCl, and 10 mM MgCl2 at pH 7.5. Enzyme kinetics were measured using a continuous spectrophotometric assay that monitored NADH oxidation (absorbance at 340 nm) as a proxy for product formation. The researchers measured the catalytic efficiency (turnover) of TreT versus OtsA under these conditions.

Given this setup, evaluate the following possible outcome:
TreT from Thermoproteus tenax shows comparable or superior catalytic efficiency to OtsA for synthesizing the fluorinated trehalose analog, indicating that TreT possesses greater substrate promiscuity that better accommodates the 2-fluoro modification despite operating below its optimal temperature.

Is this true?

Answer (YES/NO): NO